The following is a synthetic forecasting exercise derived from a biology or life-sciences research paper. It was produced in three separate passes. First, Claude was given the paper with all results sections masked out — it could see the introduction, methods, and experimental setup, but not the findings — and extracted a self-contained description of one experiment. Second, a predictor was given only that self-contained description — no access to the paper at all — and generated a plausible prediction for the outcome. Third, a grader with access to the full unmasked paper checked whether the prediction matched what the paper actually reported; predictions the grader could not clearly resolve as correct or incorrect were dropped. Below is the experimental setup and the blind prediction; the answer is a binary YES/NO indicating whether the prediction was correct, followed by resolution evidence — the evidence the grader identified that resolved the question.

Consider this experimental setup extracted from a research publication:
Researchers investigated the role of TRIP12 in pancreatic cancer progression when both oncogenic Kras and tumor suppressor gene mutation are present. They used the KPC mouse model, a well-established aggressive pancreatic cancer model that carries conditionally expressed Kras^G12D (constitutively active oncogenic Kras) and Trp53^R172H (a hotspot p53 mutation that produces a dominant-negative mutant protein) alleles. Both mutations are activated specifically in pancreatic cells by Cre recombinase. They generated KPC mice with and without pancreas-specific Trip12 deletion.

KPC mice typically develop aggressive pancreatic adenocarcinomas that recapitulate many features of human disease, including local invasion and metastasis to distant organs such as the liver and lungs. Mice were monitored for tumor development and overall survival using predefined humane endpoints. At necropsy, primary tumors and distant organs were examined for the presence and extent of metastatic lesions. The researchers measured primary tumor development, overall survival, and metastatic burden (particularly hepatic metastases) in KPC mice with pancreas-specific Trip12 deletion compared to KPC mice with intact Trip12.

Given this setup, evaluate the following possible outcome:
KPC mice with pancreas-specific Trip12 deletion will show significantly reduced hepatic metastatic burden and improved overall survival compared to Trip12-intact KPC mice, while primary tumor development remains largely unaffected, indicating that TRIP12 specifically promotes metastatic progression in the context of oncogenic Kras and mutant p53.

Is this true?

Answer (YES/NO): NO